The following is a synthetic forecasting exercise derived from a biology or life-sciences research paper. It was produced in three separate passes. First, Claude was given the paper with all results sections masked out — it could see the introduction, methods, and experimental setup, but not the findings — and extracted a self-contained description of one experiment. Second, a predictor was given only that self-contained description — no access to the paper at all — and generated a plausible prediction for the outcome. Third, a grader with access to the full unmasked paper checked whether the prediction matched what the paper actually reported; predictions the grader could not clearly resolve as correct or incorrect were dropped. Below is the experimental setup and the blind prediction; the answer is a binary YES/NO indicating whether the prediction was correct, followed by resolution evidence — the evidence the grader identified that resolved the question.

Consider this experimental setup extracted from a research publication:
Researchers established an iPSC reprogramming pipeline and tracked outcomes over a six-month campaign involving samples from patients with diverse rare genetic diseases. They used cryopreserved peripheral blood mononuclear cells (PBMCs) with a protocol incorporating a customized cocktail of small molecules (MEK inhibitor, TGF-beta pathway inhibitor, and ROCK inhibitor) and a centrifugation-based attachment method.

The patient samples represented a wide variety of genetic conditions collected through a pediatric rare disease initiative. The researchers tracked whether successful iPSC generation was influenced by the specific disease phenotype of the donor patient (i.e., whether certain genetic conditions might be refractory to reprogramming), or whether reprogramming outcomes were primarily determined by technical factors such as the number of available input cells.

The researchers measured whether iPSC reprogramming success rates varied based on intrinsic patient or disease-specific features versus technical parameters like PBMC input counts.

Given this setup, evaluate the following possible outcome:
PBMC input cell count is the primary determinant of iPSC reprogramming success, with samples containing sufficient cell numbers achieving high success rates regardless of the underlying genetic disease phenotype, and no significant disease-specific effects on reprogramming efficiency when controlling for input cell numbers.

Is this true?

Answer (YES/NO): YES